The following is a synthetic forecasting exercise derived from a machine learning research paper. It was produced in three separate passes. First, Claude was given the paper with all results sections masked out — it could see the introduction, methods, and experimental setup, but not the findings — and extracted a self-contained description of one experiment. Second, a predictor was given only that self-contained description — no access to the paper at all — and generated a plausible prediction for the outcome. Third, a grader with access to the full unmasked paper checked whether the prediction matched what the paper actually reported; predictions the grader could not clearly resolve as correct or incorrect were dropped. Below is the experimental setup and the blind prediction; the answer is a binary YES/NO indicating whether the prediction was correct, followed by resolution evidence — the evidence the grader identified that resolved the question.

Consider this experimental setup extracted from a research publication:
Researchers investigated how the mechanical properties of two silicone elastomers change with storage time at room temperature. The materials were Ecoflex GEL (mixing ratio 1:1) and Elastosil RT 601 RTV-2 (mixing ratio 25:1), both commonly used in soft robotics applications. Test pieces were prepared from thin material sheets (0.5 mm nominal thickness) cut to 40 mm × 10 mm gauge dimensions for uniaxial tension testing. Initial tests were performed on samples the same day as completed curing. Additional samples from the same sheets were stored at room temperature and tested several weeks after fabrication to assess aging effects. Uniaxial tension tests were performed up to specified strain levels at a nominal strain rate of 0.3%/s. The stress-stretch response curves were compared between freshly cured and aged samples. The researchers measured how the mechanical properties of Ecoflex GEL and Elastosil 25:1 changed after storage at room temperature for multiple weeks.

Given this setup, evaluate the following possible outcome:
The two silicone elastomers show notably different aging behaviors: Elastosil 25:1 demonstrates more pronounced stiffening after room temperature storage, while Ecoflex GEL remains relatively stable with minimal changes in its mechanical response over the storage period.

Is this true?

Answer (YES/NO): NO